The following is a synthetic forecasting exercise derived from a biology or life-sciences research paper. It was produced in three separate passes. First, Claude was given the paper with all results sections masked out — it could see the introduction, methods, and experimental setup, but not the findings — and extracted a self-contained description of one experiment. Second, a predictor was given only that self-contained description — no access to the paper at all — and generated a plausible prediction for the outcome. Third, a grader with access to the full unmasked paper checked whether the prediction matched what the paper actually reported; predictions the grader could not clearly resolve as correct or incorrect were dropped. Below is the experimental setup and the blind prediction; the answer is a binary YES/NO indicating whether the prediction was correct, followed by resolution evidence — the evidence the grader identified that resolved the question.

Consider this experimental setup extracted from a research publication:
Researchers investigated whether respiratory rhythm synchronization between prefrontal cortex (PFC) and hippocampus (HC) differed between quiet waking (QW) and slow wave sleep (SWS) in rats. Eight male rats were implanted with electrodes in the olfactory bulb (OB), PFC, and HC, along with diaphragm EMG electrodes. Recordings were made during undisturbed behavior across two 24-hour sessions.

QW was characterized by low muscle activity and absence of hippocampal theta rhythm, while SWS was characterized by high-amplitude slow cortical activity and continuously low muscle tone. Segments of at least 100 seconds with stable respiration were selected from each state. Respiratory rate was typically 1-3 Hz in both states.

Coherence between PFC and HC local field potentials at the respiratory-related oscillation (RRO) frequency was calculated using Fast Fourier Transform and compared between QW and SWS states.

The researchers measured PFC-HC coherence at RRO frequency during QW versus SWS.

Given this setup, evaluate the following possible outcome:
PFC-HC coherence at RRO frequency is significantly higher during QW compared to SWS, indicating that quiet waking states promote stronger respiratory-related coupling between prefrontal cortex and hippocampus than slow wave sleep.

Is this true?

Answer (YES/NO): YES